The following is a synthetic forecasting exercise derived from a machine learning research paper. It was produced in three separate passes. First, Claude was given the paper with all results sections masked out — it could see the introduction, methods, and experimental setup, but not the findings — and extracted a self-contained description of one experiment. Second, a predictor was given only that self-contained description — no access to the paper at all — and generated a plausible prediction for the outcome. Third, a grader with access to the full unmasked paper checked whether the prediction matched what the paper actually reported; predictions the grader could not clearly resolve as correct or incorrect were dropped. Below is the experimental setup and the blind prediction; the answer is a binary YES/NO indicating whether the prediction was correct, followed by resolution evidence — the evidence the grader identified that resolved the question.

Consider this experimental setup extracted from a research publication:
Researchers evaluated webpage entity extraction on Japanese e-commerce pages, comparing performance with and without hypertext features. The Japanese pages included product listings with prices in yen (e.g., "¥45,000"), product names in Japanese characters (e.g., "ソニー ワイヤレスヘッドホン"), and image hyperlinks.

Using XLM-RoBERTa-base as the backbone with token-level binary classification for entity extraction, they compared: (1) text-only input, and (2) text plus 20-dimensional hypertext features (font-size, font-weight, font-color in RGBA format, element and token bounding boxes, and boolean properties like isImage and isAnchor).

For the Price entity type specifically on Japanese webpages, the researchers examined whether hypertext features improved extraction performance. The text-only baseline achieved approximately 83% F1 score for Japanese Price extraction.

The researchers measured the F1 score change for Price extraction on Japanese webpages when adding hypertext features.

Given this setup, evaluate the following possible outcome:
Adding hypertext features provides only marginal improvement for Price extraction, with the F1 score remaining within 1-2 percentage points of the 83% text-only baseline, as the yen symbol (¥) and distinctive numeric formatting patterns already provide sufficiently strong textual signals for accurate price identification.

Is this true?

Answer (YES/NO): NO